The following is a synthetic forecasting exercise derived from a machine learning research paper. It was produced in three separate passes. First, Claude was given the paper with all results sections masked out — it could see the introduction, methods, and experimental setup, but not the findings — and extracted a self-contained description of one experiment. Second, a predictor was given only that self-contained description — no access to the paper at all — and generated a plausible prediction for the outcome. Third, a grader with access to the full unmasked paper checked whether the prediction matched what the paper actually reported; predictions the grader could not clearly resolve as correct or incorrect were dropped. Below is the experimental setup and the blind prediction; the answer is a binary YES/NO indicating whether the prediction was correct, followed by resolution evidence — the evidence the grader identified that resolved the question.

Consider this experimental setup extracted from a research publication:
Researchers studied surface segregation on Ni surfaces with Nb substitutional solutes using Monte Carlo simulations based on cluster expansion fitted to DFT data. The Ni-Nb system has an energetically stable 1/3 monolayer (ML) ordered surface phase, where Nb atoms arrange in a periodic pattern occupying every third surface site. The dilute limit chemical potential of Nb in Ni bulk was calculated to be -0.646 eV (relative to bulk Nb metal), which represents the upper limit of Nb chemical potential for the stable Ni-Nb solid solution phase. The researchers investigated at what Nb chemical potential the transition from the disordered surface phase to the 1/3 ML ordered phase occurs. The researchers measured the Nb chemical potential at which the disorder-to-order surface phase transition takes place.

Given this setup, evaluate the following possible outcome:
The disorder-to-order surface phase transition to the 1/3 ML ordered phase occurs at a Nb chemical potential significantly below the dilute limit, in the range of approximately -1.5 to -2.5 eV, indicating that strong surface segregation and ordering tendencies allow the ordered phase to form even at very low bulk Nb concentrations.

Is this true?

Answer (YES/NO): NO